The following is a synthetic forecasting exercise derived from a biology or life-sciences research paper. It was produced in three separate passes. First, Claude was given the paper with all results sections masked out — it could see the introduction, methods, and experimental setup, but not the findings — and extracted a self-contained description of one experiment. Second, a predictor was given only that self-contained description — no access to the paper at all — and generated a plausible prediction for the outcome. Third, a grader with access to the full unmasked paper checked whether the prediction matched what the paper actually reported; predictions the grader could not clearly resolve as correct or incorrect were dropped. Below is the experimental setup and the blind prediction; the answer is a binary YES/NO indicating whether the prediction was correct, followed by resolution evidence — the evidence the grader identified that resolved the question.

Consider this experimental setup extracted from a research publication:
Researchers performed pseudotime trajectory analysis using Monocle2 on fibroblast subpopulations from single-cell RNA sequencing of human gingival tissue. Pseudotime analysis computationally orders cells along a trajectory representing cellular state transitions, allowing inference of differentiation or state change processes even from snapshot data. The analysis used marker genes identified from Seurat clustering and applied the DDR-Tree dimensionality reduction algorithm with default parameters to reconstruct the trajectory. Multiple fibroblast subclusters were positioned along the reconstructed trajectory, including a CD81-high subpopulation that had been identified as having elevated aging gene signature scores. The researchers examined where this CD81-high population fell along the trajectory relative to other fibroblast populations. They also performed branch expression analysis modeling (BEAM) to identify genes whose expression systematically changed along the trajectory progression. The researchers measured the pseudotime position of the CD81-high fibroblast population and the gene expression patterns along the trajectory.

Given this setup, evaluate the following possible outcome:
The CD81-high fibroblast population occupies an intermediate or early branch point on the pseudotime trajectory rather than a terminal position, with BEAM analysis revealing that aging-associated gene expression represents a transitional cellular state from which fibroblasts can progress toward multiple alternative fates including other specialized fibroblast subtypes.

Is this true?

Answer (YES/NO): NO